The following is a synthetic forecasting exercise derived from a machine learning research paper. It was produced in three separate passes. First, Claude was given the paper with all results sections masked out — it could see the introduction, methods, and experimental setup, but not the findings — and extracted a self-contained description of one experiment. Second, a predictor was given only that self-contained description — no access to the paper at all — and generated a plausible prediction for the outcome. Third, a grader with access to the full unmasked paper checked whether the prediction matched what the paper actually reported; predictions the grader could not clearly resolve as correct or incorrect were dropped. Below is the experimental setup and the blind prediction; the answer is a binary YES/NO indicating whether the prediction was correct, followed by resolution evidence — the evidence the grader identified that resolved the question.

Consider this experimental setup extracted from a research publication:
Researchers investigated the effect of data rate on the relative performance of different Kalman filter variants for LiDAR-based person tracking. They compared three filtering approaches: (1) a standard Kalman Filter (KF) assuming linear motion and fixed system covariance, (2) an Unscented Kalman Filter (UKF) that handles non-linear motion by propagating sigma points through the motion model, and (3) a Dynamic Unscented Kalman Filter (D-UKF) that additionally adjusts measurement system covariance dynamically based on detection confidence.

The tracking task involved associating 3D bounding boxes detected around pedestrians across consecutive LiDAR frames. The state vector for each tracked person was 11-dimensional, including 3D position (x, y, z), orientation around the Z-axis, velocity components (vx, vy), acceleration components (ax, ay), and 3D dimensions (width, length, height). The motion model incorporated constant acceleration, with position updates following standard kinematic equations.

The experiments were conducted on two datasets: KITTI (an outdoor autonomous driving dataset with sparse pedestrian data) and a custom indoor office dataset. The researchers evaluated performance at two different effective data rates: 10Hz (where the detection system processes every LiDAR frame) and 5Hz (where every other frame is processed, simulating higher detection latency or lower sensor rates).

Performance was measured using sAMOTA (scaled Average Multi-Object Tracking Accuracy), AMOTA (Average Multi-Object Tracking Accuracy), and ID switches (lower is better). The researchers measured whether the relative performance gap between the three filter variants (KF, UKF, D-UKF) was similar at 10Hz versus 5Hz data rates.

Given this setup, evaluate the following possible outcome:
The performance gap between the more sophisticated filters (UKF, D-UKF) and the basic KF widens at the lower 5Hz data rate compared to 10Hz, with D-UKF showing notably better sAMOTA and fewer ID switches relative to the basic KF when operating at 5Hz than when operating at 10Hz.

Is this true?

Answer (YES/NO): YES